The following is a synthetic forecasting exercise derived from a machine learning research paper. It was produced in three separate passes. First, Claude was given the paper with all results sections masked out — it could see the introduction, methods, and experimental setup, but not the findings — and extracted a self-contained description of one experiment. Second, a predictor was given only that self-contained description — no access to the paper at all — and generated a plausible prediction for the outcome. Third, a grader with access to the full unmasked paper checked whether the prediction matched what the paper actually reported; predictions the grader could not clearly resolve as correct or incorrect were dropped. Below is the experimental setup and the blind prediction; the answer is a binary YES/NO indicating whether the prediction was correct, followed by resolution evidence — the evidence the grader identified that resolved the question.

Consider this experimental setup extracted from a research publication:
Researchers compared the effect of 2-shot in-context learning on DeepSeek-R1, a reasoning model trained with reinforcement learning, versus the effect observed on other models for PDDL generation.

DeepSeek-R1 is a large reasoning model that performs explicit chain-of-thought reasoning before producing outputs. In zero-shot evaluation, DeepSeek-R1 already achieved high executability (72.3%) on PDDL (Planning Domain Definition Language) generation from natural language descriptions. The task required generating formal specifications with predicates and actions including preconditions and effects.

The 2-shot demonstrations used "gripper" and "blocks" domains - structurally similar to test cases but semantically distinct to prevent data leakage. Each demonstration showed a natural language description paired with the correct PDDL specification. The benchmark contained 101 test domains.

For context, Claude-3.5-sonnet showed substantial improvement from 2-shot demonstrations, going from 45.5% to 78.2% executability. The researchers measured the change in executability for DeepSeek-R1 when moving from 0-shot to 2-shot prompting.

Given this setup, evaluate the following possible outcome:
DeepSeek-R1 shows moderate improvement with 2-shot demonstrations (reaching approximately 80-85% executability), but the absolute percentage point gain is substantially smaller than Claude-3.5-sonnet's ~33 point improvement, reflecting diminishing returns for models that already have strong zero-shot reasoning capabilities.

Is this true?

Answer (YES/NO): NO